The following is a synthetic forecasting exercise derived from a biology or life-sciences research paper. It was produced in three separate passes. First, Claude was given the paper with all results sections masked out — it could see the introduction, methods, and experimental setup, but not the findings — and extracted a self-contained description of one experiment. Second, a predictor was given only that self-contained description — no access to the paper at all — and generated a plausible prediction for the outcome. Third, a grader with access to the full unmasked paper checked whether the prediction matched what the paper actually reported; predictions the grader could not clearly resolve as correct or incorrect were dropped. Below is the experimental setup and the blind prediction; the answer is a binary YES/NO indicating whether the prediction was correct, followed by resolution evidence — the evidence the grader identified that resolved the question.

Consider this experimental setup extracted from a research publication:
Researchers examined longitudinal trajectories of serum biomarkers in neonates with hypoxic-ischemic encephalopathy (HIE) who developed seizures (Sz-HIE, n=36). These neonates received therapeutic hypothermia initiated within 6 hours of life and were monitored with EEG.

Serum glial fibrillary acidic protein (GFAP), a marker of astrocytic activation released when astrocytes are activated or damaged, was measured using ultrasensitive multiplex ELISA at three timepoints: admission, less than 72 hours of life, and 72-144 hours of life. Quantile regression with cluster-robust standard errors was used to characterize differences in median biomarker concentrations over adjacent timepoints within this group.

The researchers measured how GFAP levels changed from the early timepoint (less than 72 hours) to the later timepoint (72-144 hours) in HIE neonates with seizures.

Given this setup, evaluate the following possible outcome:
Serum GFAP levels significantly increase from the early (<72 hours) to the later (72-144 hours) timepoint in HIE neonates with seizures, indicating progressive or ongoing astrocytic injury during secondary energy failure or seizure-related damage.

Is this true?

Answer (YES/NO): NO